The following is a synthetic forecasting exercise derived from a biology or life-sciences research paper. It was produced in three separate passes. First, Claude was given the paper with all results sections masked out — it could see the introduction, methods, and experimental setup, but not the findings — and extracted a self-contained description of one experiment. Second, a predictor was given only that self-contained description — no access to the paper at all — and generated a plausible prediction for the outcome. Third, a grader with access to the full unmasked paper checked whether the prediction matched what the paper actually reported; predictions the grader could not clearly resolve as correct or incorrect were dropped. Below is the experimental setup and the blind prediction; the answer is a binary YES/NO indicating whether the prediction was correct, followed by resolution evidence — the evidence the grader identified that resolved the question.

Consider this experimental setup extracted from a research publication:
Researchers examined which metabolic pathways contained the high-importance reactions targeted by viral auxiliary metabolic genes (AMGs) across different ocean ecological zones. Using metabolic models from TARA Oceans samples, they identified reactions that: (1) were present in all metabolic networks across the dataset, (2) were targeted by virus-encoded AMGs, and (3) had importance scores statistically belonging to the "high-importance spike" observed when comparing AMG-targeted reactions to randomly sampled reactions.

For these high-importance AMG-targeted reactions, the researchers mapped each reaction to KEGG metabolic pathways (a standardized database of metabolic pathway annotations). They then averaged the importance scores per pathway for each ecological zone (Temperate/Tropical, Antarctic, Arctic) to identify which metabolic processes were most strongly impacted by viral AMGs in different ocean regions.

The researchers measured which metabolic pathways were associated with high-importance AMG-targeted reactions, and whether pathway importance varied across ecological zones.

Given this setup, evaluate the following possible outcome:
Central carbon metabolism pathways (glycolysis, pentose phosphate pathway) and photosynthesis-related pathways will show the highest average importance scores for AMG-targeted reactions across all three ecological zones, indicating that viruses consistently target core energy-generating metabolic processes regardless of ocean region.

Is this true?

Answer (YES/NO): NO